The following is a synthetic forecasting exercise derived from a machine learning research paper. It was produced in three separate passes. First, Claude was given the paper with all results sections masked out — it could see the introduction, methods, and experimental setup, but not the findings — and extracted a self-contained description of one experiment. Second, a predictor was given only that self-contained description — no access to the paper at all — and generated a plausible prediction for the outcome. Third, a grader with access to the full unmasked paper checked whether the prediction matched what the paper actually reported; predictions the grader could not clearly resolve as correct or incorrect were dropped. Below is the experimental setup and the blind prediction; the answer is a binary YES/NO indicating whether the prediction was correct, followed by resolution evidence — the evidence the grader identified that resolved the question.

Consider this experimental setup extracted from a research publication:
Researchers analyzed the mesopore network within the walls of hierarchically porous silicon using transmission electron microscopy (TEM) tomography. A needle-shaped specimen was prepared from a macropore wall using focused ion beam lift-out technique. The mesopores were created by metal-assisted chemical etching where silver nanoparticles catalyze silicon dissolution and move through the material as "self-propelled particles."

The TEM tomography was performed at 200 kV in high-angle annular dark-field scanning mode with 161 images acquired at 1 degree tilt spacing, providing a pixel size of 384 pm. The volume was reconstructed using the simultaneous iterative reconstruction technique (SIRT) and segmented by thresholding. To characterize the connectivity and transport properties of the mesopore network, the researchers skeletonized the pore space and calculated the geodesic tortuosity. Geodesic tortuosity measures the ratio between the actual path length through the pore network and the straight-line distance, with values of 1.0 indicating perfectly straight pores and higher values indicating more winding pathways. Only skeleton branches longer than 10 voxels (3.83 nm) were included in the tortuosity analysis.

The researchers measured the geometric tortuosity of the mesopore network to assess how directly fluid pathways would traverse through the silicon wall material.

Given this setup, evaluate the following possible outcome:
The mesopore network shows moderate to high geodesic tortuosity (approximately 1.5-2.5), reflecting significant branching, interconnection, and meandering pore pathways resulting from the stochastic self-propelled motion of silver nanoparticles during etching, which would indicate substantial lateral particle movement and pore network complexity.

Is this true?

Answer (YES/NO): NO